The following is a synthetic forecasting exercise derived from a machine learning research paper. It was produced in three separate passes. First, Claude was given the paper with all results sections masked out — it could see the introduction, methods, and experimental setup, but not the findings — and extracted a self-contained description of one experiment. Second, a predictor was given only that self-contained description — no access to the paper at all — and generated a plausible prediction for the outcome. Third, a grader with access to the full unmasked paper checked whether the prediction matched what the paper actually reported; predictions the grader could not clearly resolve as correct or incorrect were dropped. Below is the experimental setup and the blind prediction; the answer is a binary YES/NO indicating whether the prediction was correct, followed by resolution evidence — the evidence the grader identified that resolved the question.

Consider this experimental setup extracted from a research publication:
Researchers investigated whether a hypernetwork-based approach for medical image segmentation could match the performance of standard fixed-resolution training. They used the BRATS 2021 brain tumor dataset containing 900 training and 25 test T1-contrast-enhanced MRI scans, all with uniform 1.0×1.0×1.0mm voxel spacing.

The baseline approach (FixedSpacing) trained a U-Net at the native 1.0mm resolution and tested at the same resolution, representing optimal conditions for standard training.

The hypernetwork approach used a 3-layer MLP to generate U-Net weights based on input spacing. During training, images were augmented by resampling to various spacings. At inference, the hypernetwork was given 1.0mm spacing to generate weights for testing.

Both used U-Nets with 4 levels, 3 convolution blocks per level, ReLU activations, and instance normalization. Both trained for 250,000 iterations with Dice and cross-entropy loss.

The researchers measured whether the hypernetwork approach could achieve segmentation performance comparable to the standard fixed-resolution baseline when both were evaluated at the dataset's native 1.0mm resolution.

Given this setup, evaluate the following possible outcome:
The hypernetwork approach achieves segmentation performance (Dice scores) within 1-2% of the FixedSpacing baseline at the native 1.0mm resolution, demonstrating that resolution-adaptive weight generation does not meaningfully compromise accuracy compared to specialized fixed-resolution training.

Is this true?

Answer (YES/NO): YES